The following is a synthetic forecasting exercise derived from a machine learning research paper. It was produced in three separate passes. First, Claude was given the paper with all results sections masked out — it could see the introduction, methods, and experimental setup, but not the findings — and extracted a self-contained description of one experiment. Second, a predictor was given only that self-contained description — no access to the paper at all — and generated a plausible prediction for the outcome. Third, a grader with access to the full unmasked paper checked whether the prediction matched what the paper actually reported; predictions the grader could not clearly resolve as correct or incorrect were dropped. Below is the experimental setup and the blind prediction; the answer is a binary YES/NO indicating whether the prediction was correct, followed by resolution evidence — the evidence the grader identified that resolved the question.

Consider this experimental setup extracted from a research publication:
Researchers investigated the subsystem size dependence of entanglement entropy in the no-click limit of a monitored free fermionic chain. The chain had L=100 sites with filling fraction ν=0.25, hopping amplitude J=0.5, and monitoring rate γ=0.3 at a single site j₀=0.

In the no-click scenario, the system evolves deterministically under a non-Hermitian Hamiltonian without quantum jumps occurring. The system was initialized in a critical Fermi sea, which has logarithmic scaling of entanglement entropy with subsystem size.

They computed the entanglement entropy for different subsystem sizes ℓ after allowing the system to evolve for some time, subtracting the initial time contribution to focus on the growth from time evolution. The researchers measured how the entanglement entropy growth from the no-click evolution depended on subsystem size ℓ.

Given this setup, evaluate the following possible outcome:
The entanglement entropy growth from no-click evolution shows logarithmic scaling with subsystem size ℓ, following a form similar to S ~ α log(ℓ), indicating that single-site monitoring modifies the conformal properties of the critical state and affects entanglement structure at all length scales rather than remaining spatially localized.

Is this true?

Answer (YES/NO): NO